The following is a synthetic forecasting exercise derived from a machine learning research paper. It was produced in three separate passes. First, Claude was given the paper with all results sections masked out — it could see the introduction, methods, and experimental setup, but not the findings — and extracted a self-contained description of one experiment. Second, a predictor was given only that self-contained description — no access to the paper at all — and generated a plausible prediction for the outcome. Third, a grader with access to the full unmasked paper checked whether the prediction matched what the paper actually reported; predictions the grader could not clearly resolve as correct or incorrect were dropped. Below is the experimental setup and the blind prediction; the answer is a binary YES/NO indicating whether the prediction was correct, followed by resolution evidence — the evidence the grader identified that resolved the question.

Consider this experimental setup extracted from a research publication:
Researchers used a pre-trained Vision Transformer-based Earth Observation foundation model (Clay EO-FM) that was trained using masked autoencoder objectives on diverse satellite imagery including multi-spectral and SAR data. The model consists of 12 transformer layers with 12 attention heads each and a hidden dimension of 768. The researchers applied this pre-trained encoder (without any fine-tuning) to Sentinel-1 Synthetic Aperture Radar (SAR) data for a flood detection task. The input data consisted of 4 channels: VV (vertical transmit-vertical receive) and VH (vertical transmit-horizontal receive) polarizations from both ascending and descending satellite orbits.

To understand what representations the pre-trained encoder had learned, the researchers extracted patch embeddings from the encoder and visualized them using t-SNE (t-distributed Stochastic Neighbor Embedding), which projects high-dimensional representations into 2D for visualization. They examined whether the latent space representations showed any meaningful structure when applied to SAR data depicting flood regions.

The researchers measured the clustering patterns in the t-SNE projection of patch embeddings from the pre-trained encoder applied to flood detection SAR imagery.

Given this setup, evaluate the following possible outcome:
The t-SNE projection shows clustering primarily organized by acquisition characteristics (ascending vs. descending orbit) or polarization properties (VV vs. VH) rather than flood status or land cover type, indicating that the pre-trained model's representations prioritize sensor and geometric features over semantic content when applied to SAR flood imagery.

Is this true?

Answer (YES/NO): NO